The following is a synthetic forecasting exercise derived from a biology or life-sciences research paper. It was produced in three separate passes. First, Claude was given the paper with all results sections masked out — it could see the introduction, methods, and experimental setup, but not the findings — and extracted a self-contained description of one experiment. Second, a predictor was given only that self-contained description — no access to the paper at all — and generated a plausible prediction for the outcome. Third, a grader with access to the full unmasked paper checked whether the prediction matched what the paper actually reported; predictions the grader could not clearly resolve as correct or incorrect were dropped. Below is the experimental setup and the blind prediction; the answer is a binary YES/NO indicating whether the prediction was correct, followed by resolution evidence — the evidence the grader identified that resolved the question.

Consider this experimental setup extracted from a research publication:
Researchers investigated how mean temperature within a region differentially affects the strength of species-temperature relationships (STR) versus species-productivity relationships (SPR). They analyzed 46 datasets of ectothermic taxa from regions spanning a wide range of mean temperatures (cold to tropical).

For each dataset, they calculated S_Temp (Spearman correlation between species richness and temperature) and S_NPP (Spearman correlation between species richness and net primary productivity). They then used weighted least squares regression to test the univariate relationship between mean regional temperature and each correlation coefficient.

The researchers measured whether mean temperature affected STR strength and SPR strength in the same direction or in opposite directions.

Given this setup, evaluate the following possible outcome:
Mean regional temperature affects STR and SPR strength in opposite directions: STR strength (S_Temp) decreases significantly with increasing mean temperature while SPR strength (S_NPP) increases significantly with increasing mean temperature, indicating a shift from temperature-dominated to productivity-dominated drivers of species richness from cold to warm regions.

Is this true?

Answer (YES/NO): YES